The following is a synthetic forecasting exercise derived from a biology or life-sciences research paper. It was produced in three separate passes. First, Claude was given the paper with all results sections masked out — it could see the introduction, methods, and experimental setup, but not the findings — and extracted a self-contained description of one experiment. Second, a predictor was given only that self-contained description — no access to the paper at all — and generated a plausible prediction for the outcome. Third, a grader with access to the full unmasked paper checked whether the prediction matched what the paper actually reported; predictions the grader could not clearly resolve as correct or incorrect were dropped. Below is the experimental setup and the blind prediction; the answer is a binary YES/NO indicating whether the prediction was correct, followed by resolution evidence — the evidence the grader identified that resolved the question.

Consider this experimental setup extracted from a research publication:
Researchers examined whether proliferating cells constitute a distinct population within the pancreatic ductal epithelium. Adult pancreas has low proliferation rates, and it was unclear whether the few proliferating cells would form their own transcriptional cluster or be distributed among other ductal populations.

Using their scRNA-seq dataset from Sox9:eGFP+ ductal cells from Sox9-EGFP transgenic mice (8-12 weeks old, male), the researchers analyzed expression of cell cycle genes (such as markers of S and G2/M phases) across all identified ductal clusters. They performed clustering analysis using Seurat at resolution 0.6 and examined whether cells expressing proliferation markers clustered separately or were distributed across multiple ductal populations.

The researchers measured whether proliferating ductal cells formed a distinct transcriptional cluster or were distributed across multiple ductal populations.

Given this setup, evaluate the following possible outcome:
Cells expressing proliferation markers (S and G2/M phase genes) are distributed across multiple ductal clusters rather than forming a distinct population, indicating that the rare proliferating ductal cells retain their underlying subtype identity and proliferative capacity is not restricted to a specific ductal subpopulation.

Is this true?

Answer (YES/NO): NO